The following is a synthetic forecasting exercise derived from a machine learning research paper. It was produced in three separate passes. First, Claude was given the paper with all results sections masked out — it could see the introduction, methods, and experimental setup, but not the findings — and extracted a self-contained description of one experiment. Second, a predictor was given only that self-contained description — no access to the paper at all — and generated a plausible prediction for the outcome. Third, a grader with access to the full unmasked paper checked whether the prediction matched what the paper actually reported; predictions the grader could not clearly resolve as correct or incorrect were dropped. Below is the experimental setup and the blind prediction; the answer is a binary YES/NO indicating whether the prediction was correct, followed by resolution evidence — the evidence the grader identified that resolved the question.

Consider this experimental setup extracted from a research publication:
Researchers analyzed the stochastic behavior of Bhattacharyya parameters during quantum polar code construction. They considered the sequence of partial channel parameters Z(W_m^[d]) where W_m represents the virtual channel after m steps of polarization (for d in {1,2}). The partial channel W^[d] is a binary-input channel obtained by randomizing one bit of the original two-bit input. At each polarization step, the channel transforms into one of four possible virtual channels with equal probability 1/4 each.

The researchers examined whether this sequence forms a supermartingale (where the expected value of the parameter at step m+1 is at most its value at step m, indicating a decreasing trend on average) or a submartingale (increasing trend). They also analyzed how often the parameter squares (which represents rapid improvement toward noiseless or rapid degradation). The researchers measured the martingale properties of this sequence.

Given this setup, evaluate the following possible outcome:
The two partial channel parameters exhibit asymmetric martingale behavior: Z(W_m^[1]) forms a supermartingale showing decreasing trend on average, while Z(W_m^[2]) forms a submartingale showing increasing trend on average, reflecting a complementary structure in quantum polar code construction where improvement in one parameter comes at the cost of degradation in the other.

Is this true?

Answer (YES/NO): NO